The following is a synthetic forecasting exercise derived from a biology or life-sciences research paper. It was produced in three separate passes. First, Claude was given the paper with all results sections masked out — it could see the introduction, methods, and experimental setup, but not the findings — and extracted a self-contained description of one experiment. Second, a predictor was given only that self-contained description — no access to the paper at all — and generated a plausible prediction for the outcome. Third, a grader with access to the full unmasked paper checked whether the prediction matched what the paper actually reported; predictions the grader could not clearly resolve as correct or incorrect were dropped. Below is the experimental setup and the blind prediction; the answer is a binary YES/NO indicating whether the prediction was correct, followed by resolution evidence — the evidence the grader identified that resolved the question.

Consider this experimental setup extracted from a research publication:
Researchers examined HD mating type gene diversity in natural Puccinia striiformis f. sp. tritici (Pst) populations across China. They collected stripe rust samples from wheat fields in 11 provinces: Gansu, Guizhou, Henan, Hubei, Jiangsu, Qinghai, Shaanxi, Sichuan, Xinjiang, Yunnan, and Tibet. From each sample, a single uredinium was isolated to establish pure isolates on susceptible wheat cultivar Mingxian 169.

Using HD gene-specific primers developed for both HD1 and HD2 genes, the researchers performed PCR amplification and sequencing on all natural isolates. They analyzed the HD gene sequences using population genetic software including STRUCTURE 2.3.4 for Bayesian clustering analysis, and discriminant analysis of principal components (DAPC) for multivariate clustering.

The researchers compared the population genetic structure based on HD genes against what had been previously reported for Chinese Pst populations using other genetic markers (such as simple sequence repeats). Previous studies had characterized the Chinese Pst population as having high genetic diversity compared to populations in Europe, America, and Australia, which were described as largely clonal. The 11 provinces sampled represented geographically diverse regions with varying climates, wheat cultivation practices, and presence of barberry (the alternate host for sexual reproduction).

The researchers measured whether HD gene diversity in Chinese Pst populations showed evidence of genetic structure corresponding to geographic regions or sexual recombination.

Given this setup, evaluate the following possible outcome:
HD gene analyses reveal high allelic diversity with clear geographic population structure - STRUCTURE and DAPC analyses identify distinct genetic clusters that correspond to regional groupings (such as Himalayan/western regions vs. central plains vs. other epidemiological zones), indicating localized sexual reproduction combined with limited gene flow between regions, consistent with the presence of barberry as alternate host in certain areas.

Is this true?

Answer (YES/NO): YES